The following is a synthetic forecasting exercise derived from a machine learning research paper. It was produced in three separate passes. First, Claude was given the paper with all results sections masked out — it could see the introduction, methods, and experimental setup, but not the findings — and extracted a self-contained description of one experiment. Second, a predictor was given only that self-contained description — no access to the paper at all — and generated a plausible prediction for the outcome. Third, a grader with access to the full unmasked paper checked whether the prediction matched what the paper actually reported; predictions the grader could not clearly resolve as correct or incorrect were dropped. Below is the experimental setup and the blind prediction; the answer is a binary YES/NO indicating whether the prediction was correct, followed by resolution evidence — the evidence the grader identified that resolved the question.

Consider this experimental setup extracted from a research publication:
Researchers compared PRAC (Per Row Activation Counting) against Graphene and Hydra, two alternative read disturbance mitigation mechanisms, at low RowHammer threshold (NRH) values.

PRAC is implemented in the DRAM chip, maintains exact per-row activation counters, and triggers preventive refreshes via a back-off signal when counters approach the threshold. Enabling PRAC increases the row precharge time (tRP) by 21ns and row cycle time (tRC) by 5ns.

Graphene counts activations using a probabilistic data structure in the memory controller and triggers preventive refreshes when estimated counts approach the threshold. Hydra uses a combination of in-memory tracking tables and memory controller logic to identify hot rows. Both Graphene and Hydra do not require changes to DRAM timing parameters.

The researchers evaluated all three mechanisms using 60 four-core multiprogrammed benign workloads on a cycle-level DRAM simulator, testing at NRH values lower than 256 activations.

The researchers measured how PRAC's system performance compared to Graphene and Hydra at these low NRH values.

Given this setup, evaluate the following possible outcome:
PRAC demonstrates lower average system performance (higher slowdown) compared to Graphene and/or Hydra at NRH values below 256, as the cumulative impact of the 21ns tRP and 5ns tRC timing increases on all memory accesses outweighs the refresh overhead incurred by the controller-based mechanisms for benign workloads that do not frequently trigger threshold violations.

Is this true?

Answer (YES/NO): YES